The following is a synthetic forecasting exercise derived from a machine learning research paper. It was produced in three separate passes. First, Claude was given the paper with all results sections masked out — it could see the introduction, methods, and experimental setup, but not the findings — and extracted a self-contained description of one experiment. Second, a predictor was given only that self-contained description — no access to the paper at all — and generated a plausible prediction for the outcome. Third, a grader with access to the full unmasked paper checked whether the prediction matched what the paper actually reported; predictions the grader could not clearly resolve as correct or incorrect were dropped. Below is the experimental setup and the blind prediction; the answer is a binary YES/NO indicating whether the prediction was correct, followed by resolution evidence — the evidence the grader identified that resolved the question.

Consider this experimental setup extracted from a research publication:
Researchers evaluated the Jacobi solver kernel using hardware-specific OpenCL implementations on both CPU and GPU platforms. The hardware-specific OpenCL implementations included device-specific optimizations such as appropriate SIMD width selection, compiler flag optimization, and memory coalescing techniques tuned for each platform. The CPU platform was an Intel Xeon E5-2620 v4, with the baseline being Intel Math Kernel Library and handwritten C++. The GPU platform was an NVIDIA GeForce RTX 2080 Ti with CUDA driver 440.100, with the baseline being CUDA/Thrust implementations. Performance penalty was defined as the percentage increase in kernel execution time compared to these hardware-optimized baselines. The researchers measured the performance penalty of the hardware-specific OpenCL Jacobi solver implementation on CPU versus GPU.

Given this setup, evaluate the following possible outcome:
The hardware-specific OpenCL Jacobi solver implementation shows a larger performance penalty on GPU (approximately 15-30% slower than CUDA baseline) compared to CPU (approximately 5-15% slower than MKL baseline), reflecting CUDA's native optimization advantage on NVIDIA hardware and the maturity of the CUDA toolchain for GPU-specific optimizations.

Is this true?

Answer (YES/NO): NO